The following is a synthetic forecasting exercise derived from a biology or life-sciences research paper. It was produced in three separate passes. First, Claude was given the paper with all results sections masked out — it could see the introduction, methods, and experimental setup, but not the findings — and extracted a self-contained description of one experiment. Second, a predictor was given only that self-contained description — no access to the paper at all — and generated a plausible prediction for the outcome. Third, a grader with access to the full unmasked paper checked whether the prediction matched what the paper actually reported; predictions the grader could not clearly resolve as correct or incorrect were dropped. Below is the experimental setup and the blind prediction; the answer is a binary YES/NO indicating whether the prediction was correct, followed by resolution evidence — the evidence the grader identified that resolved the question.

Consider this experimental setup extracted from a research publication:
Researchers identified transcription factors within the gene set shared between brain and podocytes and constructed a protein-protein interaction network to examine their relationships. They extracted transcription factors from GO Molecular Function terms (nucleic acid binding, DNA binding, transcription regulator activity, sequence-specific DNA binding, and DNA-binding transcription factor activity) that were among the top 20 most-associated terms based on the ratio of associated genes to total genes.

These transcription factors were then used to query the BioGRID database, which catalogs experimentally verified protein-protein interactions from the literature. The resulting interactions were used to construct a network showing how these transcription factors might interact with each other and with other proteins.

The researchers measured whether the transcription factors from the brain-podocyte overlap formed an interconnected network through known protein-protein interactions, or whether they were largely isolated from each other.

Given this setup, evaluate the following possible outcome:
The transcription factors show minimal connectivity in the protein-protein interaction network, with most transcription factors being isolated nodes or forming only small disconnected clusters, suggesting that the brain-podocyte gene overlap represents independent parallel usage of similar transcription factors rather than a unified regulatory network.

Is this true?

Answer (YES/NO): NO